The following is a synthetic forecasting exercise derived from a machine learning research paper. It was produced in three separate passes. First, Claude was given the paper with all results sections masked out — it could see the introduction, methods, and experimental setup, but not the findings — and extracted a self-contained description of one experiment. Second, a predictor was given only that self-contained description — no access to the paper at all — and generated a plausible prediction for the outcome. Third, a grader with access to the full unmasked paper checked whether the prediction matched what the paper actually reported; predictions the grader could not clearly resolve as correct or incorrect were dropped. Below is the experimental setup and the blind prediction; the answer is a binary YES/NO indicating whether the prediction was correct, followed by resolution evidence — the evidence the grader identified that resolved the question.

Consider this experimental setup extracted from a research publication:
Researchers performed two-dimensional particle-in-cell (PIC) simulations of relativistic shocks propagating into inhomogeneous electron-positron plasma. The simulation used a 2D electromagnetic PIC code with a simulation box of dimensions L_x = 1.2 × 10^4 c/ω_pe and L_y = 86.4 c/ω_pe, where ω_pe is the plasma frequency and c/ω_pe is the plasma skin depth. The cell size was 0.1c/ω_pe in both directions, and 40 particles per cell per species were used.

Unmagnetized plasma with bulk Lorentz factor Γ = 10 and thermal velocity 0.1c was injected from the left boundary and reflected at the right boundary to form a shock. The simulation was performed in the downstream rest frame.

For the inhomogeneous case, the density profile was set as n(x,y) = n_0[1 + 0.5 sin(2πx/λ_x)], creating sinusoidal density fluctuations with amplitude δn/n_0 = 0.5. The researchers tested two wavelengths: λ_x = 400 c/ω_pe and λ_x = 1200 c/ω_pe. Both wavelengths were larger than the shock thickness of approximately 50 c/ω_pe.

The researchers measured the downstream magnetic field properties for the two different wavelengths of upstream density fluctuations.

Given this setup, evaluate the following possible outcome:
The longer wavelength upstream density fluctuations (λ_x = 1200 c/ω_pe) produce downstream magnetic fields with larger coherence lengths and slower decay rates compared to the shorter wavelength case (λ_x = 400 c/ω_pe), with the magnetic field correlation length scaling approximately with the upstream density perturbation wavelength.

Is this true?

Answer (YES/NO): NO